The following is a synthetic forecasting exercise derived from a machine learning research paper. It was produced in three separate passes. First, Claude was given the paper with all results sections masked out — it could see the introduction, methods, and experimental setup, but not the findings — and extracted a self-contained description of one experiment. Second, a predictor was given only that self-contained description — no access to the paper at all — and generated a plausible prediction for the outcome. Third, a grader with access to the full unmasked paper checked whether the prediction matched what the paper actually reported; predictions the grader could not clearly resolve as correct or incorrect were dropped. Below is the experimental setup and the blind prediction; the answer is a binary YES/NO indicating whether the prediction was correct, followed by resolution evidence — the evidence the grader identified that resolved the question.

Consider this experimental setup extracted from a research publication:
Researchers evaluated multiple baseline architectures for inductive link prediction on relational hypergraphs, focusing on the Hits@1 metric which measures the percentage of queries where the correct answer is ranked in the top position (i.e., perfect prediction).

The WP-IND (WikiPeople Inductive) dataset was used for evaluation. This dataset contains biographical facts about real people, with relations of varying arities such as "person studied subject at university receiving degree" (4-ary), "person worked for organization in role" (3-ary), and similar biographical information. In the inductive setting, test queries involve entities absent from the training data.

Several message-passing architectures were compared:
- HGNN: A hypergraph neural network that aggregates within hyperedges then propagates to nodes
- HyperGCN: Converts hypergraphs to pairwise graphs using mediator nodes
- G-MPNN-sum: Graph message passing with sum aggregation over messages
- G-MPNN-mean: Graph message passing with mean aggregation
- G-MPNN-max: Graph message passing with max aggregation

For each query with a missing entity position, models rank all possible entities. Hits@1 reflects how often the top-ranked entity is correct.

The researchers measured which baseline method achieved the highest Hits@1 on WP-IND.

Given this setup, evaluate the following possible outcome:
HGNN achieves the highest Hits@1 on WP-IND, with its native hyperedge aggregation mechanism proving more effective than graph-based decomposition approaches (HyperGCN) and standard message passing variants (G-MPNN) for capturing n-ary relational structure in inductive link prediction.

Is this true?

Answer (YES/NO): NO